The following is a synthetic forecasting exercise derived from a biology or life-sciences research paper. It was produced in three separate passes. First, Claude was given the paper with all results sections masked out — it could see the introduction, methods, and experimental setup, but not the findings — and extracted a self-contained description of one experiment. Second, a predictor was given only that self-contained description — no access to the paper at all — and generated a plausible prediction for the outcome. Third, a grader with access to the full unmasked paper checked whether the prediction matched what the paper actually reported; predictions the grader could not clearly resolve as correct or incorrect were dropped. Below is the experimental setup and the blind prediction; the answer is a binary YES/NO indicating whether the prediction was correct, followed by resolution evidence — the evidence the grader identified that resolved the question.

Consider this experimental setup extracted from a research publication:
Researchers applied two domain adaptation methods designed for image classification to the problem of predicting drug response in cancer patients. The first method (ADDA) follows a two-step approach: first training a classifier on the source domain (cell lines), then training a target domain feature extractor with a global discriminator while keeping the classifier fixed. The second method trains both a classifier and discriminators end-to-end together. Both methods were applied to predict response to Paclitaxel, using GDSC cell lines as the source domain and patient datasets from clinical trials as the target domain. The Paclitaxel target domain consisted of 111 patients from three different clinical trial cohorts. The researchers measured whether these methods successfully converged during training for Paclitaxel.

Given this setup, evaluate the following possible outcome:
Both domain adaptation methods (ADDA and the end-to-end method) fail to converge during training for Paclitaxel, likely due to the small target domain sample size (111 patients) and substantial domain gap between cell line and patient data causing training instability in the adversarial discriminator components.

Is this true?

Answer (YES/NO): NO